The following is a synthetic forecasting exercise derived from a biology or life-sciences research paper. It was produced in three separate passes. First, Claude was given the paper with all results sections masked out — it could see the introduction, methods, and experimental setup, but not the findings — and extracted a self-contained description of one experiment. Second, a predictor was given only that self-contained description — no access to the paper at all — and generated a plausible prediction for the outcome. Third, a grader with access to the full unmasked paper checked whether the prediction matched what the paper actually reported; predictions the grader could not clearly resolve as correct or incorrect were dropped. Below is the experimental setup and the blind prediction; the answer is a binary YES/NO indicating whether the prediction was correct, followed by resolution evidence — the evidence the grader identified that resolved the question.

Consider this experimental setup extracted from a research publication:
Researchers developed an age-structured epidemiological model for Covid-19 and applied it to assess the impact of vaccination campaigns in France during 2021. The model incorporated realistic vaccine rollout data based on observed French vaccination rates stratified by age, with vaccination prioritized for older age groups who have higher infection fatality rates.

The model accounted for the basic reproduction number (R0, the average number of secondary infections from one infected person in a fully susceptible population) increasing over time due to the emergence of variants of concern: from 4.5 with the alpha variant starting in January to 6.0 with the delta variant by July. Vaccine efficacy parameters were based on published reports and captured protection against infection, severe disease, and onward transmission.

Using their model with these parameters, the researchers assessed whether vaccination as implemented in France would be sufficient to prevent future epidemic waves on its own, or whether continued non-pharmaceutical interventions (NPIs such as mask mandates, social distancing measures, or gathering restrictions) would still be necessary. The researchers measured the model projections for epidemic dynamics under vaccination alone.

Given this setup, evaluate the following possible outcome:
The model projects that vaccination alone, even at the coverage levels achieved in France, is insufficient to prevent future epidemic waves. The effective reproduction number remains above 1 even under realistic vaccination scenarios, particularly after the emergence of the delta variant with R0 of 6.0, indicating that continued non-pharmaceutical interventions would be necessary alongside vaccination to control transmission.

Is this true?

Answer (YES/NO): YES